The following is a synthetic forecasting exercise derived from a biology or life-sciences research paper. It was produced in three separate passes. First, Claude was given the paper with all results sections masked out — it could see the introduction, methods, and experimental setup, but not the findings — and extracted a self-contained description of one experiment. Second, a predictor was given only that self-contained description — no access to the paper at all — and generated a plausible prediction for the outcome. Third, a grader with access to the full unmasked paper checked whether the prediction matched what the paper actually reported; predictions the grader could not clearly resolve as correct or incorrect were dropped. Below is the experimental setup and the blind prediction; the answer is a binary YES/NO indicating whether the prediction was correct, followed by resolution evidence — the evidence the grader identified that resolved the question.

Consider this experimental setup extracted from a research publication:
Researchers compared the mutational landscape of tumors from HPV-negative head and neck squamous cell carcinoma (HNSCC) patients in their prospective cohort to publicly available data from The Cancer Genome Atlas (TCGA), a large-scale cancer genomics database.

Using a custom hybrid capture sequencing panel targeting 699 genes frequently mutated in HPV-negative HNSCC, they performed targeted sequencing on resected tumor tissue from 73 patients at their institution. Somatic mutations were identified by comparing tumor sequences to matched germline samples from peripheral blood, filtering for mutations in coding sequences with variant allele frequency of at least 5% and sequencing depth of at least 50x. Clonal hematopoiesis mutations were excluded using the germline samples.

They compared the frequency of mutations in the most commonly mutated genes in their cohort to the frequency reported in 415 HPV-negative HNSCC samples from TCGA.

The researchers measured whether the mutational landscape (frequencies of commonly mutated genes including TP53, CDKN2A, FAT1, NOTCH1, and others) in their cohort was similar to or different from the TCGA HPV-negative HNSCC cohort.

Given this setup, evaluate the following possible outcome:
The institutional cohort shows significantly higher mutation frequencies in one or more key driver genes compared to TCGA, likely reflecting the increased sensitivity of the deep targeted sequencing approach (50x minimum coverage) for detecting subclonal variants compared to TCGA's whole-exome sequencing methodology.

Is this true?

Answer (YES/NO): NO